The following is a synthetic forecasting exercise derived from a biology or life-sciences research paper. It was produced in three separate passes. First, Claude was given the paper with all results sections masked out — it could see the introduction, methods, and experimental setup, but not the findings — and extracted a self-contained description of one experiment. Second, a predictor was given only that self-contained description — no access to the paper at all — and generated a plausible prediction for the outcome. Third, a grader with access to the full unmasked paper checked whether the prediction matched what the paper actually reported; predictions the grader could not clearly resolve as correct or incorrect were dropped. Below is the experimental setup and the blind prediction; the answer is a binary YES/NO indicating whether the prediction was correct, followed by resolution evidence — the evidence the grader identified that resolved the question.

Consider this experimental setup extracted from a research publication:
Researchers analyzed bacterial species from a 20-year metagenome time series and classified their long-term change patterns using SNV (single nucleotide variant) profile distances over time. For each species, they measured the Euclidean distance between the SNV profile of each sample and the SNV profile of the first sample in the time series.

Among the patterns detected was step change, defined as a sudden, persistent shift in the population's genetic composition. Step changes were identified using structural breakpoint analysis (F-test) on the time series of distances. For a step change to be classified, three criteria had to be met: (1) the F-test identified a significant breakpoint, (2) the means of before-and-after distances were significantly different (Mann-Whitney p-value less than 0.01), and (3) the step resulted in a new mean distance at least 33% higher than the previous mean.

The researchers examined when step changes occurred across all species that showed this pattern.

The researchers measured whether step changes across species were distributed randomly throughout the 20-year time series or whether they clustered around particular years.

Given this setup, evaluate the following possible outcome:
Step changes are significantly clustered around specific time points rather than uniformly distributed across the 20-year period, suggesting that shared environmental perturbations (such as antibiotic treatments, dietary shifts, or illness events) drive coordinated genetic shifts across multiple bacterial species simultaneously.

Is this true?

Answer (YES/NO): NO